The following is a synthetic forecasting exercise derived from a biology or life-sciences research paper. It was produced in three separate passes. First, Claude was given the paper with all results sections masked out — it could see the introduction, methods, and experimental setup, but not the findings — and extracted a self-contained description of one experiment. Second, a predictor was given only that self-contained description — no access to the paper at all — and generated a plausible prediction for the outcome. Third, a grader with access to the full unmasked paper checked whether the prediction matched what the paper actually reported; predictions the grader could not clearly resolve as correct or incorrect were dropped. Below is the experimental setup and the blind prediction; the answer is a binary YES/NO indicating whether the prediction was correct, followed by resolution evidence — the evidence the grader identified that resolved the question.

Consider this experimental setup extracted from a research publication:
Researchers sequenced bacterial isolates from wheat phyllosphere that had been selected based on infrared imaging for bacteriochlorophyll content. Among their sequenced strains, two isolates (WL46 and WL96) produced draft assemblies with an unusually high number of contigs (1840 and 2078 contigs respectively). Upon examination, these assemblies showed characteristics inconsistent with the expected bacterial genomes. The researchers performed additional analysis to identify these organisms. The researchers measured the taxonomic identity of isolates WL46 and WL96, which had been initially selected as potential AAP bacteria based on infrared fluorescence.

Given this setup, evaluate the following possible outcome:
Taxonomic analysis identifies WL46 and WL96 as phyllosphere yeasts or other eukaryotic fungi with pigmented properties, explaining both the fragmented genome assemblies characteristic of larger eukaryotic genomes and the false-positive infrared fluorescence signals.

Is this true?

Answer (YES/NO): YES